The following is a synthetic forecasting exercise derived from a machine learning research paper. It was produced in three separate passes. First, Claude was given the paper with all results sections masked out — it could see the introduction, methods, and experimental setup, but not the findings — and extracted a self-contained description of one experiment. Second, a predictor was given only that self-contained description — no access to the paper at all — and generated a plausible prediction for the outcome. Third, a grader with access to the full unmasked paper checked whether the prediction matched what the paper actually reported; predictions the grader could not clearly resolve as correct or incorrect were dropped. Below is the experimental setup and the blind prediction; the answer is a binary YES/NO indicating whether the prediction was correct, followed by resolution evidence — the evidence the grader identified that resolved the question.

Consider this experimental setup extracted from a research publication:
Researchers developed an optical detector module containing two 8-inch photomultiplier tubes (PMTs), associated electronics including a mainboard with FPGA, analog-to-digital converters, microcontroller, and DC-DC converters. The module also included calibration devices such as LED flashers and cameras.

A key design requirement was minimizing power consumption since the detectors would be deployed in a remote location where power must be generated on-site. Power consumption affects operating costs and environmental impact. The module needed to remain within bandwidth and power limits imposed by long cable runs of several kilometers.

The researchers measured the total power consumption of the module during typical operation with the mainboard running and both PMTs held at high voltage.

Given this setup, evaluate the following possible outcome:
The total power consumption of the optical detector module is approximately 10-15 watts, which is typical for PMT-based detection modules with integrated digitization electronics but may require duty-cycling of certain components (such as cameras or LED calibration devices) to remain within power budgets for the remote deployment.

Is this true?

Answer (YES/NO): NO